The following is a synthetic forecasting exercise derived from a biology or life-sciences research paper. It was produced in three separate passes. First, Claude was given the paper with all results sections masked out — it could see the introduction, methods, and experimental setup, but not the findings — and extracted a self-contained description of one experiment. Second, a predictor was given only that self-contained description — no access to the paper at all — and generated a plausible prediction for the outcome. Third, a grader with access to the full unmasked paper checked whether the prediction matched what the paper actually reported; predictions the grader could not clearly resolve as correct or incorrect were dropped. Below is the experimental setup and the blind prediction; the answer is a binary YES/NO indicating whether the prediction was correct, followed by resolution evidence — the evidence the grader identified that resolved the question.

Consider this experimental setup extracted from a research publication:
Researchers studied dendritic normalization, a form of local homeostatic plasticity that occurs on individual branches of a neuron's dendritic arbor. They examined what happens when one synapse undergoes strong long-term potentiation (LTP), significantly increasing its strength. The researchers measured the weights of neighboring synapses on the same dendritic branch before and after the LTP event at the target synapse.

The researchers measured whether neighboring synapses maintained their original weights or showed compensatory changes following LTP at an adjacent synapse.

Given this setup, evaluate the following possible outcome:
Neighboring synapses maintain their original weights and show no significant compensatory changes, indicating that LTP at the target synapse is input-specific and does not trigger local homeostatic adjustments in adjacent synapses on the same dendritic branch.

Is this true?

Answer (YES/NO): NO